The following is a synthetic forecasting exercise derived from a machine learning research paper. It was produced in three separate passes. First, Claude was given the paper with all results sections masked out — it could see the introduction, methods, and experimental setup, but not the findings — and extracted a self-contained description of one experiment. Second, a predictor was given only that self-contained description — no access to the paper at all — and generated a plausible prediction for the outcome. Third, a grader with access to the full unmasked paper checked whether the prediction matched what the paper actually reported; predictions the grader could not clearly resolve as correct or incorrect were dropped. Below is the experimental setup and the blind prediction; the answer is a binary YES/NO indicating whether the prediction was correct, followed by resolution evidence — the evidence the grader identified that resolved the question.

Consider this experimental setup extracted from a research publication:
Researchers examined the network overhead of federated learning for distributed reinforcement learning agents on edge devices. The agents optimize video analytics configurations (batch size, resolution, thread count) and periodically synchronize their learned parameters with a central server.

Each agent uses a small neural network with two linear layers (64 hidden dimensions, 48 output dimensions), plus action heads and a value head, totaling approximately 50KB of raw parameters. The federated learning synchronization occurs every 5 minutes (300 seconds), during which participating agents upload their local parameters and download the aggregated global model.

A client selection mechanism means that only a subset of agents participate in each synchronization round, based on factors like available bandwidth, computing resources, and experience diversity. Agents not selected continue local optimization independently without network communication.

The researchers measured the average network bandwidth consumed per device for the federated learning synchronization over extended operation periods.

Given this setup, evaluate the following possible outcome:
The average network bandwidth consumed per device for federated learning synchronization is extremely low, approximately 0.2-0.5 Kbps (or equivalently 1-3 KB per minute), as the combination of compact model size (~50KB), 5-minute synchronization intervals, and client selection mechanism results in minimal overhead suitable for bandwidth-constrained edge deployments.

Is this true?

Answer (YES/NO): NO